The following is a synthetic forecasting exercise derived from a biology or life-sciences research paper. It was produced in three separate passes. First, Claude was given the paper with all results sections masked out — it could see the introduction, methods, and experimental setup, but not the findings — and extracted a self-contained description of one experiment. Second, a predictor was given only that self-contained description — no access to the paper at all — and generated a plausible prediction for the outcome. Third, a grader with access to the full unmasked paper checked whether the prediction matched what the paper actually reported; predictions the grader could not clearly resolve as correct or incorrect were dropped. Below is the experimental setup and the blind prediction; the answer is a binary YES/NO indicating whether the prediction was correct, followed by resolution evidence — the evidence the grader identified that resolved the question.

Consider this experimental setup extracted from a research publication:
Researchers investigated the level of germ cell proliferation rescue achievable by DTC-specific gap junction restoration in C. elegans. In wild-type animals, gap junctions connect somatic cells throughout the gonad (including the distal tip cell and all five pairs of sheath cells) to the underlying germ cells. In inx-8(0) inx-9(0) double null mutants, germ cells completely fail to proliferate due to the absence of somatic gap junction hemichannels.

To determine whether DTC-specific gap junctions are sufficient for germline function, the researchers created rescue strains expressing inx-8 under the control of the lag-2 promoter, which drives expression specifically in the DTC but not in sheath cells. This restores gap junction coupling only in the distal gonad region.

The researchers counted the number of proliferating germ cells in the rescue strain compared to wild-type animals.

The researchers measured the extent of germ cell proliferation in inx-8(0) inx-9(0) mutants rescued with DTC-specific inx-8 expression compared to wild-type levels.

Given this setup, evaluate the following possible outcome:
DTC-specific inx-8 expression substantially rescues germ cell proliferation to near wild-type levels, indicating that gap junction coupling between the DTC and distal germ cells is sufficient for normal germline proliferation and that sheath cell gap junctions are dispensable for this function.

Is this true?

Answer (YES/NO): NO